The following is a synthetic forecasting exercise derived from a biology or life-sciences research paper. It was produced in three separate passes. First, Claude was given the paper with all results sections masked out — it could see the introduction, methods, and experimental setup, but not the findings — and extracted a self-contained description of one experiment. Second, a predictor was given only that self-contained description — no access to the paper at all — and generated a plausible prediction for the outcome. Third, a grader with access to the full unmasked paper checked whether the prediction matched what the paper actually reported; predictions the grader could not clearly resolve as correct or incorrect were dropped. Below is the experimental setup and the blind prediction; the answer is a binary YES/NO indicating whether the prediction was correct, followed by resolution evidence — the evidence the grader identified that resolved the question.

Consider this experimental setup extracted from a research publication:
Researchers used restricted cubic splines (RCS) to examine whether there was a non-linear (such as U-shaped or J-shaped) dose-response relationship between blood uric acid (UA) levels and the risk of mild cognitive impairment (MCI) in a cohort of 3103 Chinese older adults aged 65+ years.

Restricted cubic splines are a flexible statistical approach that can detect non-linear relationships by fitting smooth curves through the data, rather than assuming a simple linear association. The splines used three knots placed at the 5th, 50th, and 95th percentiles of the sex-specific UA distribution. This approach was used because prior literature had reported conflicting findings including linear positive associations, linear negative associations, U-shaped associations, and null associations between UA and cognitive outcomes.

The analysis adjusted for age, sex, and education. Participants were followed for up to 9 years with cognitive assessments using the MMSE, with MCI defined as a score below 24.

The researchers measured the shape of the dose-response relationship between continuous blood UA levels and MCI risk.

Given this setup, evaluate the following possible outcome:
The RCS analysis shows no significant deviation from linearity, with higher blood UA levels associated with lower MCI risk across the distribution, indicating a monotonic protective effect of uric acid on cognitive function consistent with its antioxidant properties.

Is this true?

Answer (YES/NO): YES